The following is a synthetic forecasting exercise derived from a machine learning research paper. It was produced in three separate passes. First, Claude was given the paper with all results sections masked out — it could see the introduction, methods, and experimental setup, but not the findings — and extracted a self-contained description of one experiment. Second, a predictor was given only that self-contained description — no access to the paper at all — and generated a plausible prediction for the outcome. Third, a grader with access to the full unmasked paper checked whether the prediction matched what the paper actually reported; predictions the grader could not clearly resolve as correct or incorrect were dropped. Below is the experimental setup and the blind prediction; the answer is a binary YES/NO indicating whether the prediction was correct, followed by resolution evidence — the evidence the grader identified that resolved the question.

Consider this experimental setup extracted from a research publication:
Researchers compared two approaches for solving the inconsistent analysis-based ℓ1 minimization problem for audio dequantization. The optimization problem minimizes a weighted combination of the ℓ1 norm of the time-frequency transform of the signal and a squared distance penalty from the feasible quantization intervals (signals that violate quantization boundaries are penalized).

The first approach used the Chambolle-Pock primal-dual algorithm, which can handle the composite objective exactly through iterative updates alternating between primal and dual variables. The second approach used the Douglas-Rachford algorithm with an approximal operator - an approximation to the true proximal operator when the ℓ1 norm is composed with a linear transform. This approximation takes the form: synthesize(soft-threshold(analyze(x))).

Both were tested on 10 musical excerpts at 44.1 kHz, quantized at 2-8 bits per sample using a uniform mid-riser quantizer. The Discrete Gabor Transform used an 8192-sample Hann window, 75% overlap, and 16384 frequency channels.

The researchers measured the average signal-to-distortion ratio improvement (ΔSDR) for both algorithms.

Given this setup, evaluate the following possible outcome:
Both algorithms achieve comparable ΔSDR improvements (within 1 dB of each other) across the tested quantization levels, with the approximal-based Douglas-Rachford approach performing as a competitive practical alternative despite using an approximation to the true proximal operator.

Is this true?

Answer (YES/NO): YES